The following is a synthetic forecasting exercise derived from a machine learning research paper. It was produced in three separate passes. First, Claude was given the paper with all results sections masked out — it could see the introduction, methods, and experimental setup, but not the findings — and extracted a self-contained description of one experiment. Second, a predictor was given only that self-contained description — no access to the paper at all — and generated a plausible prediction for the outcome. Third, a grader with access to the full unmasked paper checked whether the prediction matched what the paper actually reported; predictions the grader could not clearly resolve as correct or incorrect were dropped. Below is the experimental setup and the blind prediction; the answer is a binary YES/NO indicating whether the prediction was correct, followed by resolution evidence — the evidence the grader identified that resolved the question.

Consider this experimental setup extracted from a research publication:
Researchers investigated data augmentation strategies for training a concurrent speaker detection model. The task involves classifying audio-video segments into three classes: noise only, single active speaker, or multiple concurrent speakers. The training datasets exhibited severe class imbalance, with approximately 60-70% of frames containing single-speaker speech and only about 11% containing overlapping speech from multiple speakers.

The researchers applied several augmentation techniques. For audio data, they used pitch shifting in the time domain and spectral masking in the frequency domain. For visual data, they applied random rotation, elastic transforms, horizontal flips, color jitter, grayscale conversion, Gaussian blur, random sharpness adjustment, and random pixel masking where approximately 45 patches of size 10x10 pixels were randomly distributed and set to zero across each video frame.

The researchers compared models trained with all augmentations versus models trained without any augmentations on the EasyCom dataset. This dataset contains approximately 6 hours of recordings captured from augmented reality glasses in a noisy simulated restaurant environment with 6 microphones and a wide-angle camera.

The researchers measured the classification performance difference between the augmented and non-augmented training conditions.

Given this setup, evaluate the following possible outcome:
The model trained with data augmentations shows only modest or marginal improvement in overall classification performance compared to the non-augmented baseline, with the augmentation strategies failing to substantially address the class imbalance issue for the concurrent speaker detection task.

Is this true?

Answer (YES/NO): NO